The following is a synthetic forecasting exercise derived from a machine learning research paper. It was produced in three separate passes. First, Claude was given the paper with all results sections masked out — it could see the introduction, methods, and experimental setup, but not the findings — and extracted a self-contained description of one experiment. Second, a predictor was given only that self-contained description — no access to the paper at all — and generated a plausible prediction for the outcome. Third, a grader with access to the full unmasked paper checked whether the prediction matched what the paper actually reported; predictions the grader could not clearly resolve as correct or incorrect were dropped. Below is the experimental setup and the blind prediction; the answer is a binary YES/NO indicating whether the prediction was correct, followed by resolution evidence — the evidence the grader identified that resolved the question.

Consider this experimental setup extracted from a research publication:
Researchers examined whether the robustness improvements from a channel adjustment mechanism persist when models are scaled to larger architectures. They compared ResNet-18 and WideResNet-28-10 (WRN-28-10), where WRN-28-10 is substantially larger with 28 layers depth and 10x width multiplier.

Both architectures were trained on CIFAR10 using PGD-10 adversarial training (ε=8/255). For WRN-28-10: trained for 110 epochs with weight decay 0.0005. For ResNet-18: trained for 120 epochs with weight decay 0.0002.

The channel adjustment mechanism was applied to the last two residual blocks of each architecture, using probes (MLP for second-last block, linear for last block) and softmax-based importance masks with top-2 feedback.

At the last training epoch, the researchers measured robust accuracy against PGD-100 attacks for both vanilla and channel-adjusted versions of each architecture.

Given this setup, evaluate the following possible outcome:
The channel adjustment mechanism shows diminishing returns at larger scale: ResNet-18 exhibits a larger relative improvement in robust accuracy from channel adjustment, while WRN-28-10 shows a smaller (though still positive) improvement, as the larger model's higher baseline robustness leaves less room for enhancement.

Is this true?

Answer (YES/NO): NO